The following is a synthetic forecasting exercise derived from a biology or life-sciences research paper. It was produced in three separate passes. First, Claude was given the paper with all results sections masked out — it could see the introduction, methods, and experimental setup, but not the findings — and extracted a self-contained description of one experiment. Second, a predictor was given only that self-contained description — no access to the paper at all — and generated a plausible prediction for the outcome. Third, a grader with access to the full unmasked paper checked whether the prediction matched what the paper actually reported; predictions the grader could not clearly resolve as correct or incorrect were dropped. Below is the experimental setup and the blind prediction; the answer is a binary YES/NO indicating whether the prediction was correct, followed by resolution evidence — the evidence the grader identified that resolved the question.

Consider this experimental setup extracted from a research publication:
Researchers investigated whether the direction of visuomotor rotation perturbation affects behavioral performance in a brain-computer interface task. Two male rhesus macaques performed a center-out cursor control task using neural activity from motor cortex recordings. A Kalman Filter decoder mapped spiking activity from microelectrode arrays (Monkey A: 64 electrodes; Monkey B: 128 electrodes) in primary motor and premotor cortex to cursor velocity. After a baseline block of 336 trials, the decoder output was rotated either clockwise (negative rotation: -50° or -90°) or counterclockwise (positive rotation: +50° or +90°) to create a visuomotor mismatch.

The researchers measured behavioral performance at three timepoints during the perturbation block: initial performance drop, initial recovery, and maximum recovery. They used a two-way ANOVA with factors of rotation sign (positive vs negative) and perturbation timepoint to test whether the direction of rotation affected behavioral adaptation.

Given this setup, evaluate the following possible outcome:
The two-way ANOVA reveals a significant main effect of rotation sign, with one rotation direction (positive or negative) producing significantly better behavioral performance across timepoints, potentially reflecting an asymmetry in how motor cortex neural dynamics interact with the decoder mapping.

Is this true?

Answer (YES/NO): NO